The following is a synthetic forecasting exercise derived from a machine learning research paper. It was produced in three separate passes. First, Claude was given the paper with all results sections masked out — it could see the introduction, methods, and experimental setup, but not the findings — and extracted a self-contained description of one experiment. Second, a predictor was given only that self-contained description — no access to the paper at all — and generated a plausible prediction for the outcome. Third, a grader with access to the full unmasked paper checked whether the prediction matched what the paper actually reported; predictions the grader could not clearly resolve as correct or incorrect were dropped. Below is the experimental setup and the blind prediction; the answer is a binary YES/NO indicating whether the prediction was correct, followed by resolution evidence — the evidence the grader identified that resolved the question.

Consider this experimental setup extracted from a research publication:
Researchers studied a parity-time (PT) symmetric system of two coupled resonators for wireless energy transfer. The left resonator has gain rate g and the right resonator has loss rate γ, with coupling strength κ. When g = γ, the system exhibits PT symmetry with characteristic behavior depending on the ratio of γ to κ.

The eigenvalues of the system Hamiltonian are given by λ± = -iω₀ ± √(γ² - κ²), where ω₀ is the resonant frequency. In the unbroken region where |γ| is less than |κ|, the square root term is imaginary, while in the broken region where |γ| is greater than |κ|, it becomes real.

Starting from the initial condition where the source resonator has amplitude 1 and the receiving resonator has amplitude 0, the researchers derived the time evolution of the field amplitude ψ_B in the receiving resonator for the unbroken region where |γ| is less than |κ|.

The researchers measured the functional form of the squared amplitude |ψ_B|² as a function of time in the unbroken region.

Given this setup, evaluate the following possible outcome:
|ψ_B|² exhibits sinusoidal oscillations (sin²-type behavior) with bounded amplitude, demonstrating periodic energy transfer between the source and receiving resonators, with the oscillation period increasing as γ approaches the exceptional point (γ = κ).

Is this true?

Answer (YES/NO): YES